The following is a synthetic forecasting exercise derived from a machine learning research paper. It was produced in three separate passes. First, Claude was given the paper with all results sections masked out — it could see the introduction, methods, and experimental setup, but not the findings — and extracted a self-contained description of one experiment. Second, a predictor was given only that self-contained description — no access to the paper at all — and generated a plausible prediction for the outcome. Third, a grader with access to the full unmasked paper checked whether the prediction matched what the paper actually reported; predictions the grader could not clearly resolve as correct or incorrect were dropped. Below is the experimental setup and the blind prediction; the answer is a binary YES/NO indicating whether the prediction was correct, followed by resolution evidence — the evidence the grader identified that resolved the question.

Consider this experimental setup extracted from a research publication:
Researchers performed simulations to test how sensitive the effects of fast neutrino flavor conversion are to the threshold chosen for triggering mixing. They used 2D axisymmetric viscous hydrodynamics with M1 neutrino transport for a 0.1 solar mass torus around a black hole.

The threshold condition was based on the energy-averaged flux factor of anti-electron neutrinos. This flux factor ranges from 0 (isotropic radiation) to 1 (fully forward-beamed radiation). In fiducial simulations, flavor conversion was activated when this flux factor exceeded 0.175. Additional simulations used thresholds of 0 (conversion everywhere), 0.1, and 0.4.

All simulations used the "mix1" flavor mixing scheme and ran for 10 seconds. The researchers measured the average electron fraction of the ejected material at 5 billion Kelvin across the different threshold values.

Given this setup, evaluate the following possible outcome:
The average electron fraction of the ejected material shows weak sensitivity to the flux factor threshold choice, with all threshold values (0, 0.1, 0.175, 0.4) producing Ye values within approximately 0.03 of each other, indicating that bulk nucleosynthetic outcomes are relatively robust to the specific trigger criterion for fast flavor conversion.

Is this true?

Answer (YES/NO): YES